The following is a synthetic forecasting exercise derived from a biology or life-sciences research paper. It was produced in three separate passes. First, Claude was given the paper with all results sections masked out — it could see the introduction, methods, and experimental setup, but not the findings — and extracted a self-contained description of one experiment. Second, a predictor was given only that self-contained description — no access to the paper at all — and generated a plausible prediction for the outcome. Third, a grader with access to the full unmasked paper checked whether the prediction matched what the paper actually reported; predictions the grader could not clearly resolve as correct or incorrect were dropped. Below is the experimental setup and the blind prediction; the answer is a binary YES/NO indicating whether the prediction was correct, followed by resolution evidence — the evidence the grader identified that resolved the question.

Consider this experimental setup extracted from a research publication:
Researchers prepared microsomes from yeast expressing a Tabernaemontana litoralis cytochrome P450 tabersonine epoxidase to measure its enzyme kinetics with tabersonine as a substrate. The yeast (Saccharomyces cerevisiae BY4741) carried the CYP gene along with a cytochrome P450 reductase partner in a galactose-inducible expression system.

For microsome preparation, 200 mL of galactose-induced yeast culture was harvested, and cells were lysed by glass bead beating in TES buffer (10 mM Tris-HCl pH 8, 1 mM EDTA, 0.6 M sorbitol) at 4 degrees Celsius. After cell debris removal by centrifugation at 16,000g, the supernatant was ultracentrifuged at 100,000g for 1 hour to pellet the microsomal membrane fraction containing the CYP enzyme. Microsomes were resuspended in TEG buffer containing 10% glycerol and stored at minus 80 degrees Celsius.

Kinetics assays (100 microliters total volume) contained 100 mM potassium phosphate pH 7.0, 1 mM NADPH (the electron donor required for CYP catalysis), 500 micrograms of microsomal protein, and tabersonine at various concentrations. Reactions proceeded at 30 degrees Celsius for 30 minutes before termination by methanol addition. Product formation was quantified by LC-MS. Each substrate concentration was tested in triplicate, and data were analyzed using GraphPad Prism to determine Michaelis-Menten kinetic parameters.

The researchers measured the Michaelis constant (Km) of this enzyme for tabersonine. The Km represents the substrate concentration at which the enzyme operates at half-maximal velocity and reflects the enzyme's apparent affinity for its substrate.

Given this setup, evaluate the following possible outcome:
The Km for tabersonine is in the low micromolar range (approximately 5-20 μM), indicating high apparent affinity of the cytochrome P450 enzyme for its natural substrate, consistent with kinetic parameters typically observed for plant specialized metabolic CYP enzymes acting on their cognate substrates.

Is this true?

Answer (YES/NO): NO